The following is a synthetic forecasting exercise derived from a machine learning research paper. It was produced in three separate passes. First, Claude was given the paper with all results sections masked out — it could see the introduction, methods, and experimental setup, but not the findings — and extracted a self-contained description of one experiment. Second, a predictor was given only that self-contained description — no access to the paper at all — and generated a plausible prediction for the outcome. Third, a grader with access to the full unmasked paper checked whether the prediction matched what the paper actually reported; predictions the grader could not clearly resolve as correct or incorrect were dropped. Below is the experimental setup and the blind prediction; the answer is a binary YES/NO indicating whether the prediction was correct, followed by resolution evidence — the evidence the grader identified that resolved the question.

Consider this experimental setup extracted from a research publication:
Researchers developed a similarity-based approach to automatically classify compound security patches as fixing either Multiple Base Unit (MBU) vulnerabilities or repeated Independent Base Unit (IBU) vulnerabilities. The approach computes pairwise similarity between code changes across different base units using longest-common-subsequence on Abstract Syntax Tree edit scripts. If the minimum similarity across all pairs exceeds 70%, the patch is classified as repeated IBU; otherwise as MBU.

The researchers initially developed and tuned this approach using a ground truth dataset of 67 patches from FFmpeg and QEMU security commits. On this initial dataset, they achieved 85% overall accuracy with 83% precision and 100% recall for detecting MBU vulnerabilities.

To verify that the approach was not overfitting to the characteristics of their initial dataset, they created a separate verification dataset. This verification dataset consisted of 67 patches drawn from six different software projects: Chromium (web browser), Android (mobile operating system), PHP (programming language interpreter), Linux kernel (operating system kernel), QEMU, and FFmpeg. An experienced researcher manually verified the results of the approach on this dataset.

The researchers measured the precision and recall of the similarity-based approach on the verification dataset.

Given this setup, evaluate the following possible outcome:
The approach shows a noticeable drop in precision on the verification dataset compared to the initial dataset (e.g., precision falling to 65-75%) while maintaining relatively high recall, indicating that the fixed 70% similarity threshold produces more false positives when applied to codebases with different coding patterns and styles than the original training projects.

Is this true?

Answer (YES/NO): NO